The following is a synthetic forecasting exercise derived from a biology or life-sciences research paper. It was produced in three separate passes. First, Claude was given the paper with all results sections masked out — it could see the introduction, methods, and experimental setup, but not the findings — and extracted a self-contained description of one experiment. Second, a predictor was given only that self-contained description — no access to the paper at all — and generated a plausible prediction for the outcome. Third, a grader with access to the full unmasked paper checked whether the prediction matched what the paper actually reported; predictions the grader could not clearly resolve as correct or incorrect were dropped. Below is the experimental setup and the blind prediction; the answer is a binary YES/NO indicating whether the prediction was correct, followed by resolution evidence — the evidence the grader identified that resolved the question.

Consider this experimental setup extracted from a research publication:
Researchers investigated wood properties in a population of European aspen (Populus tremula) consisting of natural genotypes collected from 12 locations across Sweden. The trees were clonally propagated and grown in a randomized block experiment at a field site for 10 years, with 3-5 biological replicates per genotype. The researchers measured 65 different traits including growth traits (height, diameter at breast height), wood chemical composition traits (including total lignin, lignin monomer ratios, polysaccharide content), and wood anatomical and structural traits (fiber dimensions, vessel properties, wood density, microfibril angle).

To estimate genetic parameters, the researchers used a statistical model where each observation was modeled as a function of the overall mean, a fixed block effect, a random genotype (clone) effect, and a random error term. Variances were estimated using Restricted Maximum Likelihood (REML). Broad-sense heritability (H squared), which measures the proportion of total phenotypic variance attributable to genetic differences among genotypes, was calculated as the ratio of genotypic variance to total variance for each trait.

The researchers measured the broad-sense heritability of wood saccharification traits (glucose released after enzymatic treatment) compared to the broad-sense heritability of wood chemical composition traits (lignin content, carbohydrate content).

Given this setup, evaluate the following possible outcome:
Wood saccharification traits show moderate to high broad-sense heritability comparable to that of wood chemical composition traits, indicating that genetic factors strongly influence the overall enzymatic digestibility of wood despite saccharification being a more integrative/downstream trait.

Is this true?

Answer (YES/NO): NO